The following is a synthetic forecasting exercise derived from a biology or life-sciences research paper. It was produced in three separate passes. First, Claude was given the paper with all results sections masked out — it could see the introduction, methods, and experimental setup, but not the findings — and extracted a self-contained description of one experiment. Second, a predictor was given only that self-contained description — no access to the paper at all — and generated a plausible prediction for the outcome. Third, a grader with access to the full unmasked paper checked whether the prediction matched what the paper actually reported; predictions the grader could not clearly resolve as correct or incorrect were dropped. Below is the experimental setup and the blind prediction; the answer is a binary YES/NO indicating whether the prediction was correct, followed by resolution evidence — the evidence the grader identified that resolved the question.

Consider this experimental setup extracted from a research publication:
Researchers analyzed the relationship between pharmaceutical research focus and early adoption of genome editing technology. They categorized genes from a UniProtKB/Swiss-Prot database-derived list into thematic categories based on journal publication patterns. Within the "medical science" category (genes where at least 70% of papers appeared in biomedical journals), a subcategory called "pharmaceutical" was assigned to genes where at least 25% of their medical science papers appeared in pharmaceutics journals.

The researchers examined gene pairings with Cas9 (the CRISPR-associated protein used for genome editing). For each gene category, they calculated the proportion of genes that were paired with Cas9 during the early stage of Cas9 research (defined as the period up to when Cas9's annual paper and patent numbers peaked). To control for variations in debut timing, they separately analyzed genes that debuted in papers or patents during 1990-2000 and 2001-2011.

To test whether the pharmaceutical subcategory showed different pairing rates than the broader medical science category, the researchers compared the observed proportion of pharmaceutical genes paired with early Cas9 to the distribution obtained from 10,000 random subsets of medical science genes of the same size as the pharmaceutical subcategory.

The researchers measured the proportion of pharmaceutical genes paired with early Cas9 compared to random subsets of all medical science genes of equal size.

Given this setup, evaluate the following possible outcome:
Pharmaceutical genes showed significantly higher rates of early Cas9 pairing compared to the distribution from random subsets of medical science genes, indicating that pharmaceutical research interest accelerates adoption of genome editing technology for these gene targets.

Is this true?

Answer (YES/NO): NO